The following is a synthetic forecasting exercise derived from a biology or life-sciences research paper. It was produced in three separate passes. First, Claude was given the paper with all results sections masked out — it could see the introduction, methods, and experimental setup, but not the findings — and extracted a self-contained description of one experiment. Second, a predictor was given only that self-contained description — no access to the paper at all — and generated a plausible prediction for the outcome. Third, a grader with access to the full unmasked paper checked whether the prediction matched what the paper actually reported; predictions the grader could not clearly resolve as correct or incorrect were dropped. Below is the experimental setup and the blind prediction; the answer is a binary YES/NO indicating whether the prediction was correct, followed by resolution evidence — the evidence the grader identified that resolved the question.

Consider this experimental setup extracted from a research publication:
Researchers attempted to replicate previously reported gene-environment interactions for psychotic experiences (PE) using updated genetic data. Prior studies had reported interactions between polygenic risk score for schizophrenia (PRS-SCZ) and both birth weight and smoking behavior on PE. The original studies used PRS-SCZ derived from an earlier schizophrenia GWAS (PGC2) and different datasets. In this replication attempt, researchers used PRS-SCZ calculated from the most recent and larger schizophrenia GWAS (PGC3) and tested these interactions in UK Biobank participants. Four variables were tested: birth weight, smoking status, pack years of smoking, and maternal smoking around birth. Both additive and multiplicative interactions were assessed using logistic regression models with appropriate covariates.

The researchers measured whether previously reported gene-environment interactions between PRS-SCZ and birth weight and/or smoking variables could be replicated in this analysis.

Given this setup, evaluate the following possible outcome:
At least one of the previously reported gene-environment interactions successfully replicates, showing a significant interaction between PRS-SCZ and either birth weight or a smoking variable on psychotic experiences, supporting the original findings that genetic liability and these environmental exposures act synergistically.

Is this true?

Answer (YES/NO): YES